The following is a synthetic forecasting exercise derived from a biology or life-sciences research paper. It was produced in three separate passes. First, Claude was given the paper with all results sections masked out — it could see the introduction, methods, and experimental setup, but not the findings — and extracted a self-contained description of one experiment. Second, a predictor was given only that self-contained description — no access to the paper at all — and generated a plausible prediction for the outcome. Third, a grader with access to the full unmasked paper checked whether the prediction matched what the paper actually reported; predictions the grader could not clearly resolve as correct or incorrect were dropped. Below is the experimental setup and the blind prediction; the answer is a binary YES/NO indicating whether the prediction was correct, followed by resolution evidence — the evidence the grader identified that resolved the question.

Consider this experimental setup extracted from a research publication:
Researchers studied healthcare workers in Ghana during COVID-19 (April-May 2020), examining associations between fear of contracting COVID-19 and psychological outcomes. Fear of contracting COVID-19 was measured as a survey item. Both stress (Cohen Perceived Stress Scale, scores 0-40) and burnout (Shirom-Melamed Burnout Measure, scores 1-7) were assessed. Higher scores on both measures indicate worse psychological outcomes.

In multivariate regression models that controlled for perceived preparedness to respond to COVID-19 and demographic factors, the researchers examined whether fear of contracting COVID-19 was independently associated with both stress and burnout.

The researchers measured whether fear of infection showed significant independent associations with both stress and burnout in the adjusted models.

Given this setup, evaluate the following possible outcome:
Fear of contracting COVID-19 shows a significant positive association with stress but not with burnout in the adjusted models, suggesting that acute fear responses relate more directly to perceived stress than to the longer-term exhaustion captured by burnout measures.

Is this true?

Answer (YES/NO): NO